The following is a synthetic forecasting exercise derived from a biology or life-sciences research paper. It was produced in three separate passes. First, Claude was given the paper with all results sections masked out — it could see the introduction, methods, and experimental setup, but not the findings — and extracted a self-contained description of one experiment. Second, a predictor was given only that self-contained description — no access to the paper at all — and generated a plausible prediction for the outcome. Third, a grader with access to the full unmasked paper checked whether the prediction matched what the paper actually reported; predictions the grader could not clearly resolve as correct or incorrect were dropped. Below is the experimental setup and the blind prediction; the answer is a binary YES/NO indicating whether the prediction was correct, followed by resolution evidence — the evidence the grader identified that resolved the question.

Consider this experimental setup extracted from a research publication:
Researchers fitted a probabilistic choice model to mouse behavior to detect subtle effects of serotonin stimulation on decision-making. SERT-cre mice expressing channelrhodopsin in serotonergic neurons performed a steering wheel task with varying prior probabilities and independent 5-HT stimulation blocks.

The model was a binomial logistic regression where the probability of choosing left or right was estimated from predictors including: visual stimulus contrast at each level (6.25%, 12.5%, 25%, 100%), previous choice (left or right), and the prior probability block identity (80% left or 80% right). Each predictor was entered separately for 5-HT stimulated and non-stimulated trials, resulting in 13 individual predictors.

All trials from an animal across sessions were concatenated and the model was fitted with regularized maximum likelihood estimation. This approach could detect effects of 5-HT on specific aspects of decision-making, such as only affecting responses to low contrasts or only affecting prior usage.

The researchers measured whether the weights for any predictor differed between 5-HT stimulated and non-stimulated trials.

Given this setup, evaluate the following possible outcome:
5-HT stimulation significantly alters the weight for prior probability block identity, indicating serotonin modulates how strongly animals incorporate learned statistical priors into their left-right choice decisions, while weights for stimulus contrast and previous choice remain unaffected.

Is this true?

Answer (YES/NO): NO